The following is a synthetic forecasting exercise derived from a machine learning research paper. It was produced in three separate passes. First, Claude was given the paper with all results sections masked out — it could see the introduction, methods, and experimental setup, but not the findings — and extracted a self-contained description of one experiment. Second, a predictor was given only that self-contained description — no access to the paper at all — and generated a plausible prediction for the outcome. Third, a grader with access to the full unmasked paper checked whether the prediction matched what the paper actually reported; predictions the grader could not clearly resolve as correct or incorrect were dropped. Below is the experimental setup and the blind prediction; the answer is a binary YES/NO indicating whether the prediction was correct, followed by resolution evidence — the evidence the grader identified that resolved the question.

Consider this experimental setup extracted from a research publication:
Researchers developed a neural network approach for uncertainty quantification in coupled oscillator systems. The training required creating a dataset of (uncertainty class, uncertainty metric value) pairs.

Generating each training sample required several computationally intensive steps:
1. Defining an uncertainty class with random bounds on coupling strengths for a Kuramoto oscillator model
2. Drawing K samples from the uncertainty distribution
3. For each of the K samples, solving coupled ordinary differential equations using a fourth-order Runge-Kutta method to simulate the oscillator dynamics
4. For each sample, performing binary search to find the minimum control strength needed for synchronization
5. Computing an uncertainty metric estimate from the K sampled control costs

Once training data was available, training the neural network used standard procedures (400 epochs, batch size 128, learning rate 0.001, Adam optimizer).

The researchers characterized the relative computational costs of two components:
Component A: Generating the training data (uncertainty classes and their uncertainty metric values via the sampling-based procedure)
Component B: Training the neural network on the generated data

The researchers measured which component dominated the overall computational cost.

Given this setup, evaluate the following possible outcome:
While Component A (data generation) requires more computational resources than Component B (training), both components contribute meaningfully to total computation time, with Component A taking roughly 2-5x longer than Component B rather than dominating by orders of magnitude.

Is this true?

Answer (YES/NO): NO